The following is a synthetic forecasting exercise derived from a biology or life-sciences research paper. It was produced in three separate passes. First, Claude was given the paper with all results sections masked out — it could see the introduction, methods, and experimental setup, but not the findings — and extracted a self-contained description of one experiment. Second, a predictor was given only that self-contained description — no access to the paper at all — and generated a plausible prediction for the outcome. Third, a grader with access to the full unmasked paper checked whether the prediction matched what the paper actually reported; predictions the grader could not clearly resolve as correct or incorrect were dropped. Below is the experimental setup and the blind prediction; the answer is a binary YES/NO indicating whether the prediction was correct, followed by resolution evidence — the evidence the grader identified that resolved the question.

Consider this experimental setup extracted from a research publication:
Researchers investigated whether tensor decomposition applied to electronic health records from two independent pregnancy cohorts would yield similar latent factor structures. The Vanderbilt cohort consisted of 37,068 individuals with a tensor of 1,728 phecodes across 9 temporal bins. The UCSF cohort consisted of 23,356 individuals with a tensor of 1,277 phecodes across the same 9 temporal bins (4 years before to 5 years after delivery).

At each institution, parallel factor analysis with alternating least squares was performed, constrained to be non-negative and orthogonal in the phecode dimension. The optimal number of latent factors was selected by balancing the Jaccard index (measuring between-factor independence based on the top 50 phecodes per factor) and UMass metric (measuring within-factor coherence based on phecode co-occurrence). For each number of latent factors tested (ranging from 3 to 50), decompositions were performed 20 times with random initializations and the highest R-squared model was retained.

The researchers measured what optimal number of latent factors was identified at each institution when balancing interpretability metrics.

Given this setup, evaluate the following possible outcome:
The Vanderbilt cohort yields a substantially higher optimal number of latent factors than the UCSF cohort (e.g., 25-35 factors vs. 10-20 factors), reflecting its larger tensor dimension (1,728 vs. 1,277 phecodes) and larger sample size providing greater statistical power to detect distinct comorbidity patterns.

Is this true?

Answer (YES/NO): NO